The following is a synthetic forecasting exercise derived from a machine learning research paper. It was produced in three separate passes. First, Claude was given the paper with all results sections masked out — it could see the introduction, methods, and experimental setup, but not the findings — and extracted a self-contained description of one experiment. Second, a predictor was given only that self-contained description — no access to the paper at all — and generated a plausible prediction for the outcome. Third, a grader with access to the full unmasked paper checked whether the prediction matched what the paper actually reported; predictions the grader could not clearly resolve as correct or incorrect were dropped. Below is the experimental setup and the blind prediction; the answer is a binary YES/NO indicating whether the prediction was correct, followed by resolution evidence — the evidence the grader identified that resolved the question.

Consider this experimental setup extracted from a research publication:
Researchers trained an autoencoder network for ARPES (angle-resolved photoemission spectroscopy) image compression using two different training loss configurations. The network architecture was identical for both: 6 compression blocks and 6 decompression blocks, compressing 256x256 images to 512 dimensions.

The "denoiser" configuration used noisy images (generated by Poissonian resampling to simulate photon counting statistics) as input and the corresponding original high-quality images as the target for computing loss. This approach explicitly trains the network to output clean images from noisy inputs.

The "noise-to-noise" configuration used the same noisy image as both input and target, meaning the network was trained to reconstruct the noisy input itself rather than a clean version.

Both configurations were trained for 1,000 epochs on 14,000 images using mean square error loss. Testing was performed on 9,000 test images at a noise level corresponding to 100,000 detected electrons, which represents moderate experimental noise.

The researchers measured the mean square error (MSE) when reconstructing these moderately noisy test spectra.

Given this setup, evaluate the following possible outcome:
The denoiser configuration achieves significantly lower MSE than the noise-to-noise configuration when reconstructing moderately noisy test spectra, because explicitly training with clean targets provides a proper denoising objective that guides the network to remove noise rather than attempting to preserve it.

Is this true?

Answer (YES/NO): NO